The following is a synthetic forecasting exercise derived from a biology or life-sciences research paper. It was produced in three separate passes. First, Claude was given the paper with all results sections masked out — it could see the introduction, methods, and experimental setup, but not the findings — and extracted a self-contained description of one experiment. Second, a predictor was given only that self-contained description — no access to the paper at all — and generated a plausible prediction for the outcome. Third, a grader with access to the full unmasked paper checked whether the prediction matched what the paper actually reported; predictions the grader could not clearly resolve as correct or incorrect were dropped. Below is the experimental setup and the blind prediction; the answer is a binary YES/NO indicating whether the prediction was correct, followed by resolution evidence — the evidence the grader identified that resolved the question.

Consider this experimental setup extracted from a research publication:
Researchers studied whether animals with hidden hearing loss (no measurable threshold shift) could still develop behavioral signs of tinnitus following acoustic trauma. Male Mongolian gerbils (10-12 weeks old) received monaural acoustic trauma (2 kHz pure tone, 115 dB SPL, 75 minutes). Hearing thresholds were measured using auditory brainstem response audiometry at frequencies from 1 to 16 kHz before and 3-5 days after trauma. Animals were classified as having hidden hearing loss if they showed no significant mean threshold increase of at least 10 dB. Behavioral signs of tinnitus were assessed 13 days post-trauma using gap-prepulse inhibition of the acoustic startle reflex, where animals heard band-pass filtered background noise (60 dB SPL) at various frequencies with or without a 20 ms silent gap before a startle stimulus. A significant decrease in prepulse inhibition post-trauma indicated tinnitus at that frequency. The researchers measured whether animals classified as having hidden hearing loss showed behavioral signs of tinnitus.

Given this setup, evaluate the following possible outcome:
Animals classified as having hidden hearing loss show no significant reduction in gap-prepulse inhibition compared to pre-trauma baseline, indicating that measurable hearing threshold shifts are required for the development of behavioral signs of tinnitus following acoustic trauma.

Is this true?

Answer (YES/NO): NO